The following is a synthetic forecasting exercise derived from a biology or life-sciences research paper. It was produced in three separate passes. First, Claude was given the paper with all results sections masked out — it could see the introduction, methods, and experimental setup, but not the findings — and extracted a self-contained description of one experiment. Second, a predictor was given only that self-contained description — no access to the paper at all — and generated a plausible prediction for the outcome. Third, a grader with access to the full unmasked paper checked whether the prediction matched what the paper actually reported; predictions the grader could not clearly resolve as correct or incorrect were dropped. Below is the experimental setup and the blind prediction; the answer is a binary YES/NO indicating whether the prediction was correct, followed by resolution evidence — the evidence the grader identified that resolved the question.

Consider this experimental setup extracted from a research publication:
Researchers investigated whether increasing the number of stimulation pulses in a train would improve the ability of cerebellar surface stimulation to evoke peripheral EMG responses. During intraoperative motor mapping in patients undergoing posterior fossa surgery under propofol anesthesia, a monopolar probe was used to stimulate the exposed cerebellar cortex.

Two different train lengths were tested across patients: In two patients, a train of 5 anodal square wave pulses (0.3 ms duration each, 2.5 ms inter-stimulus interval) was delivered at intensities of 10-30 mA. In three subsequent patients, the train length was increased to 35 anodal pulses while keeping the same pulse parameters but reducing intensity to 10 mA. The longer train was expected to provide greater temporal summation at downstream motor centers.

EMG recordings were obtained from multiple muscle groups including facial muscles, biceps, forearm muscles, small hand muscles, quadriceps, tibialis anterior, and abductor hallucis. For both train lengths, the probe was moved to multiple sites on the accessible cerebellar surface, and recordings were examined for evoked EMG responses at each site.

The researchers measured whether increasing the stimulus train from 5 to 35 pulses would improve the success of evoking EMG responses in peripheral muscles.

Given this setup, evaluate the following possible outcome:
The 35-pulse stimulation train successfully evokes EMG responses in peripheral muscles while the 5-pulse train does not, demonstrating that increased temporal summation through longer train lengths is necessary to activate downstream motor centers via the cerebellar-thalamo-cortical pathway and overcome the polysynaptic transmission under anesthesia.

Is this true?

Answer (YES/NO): NO